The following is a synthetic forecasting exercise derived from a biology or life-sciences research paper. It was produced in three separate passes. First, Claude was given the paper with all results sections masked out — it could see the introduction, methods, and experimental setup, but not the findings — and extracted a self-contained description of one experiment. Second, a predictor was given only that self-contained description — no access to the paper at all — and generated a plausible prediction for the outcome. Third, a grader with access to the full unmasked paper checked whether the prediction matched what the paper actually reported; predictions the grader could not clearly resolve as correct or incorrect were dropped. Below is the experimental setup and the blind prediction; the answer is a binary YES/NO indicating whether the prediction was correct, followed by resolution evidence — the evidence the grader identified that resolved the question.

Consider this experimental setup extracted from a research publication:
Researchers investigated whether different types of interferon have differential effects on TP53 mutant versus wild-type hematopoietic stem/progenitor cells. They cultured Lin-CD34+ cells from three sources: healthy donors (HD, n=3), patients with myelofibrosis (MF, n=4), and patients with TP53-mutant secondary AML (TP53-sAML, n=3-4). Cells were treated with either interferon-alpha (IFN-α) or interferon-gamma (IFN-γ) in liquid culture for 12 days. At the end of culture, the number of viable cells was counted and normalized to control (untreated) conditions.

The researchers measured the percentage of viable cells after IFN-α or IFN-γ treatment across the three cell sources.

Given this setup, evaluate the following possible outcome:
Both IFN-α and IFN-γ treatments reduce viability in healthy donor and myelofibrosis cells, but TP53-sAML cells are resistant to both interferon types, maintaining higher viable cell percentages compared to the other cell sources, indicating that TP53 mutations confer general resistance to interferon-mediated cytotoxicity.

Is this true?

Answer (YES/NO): NO